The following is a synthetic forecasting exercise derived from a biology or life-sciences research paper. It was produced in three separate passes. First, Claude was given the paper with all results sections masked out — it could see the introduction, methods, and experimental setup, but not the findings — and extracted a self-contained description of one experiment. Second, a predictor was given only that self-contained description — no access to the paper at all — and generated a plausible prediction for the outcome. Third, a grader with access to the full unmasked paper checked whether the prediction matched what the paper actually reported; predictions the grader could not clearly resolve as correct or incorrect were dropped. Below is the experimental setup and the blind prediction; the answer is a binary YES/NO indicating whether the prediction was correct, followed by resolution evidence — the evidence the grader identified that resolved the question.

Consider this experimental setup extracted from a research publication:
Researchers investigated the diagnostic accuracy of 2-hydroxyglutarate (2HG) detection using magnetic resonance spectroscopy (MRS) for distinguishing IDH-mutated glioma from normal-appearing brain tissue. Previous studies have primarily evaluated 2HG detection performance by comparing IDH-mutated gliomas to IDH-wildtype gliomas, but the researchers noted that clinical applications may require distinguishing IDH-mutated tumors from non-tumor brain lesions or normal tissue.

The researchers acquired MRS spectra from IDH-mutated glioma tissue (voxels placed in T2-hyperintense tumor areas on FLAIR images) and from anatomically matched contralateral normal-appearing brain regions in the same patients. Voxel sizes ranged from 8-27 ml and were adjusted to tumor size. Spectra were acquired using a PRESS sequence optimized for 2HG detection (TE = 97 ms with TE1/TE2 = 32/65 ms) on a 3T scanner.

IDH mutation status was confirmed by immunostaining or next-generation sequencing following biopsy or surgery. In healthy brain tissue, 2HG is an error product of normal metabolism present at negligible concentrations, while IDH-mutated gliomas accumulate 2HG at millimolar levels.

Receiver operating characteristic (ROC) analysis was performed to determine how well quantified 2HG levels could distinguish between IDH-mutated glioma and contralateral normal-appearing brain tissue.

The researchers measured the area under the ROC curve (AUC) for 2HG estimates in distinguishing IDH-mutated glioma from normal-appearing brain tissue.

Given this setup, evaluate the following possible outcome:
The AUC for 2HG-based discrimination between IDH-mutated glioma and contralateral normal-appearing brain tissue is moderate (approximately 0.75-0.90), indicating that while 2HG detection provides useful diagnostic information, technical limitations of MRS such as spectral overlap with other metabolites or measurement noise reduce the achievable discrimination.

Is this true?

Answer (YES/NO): NO